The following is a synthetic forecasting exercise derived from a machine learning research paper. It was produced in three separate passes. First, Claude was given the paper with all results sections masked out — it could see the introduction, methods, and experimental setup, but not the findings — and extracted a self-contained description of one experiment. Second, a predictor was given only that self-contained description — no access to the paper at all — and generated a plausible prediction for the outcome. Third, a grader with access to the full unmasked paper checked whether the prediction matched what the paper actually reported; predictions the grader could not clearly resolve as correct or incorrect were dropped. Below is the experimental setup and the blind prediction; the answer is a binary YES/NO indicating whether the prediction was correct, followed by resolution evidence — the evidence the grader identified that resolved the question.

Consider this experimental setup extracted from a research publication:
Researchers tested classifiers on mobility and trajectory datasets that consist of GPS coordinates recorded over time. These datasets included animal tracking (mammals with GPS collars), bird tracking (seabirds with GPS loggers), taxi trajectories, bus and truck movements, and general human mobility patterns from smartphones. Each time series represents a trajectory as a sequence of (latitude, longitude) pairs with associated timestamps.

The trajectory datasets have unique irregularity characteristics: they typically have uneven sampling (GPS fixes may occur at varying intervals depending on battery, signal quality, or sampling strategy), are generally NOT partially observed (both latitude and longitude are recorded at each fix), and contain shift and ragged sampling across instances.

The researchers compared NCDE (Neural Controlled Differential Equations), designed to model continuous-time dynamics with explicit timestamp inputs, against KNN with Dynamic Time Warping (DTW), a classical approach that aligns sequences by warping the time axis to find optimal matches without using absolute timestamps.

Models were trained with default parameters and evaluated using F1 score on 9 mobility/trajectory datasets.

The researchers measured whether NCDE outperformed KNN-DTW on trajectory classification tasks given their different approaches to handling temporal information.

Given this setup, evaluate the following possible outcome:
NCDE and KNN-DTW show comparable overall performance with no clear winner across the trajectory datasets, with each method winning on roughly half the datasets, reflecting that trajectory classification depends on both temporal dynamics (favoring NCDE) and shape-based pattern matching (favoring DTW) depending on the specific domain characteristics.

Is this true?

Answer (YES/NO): NO